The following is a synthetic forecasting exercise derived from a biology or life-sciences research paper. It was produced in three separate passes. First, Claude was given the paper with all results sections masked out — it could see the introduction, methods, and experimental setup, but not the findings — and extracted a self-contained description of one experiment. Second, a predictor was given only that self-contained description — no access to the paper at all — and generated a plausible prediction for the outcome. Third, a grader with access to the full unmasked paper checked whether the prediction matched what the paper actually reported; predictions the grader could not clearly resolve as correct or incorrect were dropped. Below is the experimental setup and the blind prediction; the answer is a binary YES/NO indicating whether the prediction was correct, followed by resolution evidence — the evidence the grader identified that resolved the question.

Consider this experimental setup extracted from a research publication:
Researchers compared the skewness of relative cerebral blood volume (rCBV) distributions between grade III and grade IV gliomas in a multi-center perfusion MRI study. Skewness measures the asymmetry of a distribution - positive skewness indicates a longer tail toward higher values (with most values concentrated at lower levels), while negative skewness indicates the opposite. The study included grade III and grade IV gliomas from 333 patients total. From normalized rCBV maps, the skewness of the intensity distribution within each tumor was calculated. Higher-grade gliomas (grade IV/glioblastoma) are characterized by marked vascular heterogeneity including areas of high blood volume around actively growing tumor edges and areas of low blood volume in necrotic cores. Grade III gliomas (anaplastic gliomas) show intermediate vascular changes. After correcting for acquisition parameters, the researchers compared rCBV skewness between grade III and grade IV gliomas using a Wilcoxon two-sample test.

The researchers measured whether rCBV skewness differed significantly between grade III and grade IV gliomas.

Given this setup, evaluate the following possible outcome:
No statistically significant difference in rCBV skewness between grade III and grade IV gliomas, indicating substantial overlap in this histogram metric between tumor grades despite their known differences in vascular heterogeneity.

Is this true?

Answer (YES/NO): NO